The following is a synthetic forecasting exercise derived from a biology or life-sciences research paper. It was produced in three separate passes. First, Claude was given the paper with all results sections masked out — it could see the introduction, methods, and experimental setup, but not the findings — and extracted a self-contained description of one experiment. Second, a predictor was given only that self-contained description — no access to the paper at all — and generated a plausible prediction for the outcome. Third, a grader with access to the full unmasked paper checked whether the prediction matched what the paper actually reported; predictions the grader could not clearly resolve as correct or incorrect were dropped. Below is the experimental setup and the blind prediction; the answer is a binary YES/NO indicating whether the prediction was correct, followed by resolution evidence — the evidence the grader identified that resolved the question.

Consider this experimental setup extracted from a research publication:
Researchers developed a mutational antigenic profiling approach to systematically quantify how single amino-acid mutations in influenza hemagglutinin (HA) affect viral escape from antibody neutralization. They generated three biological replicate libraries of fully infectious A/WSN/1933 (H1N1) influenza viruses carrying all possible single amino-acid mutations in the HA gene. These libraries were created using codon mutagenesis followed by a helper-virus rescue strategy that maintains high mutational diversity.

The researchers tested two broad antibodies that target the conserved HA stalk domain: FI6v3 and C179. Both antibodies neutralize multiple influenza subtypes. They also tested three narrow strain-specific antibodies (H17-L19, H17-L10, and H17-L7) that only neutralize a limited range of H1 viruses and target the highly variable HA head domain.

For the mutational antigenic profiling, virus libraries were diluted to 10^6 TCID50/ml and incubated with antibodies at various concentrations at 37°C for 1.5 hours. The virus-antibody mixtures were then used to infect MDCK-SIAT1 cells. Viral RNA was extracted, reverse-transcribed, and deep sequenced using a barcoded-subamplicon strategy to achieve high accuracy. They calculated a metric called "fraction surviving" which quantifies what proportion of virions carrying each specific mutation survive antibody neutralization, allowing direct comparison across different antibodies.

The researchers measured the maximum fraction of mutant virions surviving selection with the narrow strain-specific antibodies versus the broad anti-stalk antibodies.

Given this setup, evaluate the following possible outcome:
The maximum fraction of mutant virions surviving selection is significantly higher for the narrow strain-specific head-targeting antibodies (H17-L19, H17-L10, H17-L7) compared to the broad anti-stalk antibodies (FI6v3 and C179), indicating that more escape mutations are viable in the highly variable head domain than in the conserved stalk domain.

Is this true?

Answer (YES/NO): YES